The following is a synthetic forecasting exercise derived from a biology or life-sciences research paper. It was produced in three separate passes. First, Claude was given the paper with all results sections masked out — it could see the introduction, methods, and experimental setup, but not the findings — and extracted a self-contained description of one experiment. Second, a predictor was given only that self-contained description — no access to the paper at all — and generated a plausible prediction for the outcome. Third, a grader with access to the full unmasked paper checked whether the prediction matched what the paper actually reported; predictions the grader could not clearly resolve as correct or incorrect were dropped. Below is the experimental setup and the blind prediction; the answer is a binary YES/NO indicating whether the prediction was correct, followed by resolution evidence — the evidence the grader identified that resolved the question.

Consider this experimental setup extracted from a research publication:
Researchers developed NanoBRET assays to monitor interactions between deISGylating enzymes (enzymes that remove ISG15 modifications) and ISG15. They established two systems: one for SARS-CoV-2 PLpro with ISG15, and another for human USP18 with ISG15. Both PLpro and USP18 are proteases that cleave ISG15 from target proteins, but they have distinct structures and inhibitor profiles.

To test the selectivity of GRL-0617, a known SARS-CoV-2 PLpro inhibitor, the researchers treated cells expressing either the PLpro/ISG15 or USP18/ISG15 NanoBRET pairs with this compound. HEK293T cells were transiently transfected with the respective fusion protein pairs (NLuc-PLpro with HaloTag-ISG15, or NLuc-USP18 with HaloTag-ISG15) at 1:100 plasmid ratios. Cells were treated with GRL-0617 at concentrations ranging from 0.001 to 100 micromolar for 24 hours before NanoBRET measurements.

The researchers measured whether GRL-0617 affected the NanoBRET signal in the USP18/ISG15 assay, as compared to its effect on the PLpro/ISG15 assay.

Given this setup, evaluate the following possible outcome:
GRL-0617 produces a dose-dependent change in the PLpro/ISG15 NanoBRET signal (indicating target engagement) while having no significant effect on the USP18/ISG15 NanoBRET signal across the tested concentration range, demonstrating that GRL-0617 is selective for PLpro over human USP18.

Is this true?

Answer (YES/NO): YES